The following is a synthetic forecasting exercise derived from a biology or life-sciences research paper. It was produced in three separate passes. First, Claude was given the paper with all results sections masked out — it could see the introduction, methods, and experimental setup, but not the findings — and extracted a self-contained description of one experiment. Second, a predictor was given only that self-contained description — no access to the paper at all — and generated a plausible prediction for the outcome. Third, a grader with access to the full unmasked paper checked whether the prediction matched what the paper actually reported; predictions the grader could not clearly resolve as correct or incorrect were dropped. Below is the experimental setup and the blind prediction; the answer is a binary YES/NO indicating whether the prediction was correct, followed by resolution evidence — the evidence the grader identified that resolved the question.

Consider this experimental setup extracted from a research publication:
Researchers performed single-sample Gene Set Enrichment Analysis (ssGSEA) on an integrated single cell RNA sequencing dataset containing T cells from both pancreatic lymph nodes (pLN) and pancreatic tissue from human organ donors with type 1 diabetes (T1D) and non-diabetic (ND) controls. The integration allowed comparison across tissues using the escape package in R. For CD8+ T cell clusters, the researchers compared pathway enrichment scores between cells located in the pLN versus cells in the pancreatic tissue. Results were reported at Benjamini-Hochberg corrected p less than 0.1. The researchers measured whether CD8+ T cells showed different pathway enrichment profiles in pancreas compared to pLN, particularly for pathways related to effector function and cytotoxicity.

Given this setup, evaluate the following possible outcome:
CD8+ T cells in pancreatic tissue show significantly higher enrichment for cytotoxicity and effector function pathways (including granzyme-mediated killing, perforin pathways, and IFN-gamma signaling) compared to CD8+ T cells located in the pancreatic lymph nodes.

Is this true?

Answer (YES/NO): YES